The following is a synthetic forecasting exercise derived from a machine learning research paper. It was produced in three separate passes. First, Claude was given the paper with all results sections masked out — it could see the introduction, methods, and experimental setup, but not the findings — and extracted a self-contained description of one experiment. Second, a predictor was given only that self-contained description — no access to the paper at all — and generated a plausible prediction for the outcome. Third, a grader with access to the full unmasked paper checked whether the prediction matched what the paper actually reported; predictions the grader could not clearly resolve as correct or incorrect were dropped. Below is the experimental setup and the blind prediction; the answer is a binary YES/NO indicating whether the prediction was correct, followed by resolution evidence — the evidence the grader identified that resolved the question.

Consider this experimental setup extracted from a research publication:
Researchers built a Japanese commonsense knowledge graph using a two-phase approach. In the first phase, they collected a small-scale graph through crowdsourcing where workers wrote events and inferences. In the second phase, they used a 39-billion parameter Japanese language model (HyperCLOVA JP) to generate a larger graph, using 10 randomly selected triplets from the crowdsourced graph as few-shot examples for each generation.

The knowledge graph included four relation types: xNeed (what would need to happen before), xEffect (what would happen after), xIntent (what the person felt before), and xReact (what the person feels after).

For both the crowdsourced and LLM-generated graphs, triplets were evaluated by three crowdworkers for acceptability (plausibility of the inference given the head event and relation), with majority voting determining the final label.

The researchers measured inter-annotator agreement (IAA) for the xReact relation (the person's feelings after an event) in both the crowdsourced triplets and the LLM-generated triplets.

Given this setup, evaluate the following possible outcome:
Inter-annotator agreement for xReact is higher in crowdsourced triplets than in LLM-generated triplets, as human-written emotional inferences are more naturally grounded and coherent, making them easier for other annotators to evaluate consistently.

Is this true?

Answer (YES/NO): YES